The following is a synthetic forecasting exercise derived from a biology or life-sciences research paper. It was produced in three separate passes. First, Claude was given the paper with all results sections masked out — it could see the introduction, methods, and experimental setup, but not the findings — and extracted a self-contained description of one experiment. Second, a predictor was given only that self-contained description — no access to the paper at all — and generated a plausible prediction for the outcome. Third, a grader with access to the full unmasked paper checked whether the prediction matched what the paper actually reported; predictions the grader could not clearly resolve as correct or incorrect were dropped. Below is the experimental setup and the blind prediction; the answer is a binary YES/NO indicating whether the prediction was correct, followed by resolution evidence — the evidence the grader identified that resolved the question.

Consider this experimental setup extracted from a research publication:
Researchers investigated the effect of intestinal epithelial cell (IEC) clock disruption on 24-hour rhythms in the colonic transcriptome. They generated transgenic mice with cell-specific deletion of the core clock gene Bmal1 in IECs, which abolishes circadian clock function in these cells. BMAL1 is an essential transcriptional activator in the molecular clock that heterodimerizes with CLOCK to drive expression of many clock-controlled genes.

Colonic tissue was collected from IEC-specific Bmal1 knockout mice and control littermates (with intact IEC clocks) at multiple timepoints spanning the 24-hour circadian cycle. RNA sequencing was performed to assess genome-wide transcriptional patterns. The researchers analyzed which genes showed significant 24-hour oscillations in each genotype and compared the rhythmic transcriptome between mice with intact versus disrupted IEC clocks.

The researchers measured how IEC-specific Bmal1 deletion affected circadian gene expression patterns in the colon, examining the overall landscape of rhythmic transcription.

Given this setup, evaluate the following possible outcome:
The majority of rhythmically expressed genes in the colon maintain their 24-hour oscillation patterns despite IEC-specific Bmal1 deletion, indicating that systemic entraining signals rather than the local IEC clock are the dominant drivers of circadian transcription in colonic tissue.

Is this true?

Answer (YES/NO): NO